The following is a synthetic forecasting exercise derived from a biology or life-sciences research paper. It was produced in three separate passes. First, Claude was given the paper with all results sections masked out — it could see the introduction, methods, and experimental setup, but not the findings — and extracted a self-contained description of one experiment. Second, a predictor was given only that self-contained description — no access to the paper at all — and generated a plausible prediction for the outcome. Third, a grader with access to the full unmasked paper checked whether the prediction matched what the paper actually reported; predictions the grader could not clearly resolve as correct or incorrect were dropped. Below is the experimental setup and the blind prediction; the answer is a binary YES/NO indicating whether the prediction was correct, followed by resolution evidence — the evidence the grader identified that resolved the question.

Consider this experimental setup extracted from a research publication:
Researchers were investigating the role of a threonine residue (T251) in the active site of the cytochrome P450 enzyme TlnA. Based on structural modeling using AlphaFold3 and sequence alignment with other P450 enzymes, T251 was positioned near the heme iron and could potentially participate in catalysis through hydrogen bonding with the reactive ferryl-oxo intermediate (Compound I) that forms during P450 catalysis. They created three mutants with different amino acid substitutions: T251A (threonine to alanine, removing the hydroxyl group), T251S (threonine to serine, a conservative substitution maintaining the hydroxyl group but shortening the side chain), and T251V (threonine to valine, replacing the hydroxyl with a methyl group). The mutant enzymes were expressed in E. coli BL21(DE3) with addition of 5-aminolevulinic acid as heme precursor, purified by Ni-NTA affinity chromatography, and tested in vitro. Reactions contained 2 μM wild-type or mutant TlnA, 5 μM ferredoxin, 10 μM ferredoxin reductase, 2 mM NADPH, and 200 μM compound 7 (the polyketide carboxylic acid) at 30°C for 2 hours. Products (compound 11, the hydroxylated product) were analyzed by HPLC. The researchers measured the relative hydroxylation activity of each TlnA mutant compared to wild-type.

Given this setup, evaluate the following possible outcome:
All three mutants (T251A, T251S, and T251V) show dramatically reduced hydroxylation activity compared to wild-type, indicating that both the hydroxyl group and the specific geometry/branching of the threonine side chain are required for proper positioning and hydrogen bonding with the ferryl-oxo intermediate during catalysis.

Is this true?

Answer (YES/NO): NO